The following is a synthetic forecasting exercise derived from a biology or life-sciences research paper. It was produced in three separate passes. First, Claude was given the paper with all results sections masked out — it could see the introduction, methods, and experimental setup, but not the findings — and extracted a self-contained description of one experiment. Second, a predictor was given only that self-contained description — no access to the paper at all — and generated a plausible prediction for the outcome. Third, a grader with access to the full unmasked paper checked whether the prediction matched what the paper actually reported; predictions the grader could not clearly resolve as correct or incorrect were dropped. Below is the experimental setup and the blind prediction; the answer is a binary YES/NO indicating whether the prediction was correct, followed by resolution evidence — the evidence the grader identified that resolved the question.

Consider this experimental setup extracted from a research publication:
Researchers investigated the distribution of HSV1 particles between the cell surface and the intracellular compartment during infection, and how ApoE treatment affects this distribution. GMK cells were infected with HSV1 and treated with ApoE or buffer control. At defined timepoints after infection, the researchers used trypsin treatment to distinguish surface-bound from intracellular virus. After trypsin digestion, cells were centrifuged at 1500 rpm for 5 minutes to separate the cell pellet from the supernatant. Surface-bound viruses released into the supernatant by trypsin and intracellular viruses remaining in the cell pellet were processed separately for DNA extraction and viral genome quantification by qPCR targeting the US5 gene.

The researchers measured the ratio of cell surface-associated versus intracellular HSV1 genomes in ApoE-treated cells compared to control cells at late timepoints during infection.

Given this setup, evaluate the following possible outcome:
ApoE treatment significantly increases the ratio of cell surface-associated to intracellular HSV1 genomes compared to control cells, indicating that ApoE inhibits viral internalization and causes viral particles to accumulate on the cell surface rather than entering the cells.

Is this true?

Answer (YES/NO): NO